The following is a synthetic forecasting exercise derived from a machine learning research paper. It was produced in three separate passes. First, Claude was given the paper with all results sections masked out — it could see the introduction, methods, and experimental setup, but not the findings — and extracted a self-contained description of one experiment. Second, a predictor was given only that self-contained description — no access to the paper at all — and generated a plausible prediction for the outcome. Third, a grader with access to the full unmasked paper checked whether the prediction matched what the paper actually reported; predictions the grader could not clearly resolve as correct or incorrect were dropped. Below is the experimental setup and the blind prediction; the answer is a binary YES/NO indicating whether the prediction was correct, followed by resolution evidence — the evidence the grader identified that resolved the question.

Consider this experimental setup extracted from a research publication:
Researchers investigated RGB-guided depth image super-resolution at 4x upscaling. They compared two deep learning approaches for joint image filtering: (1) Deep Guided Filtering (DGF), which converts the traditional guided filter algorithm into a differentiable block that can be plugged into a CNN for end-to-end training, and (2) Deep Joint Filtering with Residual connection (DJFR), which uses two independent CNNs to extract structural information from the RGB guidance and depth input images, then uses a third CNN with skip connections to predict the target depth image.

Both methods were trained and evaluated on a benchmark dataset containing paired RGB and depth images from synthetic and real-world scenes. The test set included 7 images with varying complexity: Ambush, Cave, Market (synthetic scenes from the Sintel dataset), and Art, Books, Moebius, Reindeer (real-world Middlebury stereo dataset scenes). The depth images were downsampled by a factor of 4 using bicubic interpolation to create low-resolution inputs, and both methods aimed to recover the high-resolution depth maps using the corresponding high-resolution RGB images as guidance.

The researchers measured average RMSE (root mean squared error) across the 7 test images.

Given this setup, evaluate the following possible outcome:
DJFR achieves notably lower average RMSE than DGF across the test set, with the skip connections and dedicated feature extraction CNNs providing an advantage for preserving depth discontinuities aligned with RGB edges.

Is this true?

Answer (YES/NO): YES